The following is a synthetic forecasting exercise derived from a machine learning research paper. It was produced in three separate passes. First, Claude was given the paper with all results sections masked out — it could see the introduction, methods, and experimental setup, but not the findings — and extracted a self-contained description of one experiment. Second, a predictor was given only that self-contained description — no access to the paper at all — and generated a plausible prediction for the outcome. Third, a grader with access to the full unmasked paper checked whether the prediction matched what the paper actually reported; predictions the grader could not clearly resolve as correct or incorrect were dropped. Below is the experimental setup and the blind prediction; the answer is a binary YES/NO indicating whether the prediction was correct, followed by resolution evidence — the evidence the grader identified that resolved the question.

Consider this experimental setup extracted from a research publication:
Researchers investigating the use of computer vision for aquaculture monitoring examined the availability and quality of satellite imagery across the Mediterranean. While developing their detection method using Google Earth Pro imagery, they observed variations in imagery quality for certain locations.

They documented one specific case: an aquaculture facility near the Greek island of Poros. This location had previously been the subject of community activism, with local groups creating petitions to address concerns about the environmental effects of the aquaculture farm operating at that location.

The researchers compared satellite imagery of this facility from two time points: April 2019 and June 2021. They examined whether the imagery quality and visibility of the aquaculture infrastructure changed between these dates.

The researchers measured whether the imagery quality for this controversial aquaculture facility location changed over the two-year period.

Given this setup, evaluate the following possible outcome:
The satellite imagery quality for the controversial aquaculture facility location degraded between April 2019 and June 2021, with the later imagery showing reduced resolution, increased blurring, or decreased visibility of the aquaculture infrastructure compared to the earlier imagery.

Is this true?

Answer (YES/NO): YES